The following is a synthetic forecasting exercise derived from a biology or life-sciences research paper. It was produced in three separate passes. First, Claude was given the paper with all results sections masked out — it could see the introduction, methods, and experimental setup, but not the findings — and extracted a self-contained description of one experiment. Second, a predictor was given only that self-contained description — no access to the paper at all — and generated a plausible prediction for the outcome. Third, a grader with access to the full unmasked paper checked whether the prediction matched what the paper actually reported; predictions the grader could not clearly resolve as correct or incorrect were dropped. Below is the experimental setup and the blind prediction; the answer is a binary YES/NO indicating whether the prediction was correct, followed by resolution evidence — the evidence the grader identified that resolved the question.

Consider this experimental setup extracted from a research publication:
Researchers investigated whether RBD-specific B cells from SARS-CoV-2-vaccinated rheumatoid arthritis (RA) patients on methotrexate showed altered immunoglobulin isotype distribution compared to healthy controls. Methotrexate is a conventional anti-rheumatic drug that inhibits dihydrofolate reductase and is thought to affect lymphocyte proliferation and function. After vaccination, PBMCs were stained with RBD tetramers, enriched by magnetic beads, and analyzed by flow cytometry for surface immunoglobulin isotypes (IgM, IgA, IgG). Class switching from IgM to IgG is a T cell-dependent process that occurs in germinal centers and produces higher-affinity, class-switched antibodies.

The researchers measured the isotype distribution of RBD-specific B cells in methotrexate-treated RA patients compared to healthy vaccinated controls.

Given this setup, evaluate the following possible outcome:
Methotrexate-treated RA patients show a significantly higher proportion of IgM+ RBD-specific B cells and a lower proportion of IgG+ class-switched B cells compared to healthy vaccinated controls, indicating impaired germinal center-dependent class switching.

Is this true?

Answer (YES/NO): NO